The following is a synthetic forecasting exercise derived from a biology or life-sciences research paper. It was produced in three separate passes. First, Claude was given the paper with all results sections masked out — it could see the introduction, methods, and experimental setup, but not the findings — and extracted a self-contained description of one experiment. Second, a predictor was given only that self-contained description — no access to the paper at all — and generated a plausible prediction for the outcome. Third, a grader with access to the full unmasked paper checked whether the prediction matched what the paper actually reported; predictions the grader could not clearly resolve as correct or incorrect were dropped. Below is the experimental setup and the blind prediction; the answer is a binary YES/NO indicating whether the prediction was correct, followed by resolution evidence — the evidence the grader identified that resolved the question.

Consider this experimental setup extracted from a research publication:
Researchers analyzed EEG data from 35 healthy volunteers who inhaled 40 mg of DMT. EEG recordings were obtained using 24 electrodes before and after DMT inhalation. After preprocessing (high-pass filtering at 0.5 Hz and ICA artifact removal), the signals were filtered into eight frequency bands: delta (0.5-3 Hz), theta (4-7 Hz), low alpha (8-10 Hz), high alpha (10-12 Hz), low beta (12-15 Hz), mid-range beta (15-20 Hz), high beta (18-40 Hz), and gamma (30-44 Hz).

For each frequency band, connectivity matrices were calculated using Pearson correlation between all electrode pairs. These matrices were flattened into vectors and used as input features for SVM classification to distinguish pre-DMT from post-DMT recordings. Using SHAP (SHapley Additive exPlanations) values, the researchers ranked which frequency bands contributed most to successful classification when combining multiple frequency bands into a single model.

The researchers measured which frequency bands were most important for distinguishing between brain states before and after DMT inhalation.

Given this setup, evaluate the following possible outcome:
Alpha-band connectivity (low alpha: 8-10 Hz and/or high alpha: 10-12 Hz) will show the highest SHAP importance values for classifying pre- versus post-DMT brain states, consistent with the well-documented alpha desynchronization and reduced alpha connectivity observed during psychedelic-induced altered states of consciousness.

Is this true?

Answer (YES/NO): NO